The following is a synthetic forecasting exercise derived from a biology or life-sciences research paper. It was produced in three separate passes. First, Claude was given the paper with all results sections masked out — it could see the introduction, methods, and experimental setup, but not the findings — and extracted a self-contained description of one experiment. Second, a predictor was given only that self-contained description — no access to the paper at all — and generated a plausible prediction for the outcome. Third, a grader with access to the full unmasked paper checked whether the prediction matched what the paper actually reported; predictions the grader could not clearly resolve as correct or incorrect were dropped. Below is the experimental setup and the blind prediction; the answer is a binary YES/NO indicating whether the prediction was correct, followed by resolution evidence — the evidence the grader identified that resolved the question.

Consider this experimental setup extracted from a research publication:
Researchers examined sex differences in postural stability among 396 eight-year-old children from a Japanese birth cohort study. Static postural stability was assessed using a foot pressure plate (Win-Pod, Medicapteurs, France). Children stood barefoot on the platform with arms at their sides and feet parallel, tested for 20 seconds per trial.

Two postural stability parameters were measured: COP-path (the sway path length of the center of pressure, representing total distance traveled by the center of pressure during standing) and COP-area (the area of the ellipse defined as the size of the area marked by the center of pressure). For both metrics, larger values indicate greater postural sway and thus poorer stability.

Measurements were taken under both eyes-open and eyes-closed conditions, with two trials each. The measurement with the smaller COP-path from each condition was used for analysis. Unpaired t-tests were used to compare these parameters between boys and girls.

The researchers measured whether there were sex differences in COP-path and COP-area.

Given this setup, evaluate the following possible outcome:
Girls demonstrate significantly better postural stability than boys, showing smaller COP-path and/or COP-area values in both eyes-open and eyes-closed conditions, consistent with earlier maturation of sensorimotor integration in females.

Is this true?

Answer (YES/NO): NO